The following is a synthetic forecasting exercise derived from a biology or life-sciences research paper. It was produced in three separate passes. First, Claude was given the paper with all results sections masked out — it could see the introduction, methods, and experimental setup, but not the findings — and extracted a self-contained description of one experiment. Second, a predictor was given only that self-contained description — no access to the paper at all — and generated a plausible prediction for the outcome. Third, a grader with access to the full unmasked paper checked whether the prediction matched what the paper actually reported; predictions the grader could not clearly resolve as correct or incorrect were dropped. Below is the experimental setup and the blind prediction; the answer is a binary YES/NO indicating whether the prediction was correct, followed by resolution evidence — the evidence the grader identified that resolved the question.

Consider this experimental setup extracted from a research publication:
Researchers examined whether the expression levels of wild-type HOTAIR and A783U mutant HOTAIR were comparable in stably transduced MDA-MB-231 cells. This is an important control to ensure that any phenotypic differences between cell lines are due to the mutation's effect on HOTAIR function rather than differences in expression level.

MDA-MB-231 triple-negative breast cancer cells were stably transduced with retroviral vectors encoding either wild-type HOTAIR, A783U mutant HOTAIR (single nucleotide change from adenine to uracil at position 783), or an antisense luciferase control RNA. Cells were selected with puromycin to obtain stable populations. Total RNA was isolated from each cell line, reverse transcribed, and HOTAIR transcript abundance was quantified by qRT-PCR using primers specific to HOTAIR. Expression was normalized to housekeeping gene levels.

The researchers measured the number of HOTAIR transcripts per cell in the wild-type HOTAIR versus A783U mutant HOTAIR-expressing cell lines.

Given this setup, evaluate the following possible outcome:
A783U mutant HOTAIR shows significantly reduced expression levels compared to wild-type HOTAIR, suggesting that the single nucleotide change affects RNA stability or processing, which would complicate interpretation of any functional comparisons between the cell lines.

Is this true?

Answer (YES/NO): NO